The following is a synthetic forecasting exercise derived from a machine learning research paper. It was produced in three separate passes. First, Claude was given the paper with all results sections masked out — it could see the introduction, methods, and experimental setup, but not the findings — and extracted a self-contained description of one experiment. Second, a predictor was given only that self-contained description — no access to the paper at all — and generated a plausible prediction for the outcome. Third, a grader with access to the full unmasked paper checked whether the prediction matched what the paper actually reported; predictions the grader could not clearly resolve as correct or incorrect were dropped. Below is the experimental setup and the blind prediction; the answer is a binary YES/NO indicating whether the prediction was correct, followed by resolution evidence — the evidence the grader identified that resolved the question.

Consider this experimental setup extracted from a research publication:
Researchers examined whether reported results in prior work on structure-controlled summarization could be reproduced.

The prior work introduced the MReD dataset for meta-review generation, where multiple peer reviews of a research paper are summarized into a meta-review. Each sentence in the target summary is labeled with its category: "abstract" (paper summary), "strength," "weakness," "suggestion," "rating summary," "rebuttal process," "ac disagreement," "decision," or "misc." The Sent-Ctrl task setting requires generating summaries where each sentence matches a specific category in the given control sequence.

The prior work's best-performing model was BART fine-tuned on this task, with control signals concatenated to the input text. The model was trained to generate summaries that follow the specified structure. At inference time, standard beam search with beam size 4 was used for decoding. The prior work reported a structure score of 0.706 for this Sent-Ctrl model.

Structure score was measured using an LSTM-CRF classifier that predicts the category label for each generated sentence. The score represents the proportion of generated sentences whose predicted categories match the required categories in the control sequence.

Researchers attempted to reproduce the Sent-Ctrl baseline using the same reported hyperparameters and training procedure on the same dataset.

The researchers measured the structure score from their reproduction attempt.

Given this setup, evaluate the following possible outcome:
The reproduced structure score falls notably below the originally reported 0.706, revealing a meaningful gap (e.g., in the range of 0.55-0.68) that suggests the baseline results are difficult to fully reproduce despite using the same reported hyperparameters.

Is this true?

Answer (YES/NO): NO